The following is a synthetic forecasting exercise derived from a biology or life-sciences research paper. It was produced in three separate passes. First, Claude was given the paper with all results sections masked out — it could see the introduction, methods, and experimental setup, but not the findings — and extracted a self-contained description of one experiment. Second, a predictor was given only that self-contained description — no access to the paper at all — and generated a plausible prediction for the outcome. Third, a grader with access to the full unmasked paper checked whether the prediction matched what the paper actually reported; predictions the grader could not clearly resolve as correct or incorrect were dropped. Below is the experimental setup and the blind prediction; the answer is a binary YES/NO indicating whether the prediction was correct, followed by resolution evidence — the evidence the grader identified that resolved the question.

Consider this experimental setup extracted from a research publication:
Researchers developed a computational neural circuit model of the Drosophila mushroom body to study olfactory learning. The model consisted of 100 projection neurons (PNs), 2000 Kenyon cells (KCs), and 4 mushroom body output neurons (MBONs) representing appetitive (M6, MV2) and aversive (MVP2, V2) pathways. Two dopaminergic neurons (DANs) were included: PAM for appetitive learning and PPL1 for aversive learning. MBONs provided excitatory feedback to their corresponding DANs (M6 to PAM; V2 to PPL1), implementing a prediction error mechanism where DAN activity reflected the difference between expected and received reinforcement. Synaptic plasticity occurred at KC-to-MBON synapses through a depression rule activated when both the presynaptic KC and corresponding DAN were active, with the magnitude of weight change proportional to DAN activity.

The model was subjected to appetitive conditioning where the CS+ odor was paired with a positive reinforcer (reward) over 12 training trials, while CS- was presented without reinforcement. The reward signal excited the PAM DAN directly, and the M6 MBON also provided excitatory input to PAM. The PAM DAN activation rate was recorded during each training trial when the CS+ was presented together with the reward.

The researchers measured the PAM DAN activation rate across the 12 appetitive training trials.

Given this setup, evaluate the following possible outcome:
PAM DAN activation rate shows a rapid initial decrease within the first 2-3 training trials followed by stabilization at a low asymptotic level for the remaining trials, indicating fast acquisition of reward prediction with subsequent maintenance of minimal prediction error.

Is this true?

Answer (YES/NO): YES